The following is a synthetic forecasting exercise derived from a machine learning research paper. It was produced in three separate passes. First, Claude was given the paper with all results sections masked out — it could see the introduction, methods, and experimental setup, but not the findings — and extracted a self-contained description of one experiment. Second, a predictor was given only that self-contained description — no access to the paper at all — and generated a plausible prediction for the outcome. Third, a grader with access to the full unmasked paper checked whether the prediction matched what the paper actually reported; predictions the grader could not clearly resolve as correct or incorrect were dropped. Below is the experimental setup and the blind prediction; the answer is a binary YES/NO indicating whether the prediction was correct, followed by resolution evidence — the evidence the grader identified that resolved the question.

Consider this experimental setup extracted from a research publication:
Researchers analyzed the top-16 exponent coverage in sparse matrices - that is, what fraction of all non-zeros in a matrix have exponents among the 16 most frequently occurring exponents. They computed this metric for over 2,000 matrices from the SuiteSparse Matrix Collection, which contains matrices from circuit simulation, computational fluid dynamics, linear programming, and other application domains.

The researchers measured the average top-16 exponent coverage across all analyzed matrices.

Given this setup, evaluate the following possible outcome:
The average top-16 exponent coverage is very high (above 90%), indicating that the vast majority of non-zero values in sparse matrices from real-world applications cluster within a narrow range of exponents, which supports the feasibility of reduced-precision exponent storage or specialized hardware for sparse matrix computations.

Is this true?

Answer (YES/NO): YES